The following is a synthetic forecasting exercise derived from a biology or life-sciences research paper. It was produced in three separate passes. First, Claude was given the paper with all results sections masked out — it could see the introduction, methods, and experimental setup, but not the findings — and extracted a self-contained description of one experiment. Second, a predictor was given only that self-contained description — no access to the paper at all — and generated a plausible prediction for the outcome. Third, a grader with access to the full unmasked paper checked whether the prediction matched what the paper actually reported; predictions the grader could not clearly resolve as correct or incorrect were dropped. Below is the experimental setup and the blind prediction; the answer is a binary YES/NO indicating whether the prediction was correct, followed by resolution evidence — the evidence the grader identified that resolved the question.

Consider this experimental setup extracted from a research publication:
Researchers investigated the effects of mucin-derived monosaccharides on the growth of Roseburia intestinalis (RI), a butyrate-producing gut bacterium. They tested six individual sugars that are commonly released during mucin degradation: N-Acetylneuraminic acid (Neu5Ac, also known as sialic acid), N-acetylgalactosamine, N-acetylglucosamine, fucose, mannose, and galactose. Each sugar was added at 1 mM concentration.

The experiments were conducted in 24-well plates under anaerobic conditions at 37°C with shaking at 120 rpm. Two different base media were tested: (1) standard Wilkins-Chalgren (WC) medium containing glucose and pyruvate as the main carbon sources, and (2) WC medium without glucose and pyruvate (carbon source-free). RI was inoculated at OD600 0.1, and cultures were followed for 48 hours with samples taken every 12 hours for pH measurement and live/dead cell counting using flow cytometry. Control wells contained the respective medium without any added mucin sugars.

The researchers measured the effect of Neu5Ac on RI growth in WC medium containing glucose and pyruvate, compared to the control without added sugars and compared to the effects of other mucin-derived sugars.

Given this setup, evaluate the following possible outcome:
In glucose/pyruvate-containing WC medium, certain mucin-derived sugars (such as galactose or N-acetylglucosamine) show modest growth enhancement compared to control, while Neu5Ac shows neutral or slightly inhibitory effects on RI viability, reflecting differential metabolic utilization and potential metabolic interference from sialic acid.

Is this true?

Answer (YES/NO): NO